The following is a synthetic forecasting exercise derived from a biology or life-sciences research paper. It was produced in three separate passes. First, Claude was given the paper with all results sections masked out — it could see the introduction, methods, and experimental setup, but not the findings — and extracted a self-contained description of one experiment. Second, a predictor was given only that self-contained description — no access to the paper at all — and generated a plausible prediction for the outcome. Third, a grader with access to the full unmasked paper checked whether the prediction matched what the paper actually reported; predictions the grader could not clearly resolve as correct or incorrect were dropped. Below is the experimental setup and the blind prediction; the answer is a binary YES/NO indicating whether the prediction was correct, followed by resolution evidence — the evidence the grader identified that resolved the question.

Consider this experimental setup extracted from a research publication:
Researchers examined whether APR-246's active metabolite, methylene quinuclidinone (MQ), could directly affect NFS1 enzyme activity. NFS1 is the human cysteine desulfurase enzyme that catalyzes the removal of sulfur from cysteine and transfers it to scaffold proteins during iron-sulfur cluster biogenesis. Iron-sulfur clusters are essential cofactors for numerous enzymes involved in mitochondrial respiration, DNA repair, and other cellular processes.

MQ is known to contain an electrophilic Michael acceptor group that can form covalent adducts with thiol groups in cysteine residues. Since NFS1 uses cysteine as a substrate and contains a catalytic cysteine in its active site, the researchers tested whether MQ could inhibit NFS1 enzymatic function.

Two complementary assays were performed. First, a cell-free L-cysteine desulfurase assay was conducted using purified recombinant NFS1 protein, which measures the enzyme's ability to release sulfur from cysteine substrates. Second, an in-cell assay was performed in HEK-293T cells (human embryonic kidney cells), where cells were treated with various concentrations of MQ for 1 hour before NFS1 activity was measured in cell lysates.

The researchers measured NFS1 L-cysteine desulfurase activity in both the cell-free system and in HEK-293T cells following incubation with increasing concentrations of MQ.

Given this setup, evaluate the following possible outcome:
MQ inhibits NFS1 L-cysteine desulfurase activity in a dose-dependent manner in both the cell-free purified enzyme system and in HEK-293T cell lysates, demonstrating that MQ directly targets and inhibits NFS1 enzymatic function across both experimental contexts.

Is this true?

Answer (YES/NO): YES